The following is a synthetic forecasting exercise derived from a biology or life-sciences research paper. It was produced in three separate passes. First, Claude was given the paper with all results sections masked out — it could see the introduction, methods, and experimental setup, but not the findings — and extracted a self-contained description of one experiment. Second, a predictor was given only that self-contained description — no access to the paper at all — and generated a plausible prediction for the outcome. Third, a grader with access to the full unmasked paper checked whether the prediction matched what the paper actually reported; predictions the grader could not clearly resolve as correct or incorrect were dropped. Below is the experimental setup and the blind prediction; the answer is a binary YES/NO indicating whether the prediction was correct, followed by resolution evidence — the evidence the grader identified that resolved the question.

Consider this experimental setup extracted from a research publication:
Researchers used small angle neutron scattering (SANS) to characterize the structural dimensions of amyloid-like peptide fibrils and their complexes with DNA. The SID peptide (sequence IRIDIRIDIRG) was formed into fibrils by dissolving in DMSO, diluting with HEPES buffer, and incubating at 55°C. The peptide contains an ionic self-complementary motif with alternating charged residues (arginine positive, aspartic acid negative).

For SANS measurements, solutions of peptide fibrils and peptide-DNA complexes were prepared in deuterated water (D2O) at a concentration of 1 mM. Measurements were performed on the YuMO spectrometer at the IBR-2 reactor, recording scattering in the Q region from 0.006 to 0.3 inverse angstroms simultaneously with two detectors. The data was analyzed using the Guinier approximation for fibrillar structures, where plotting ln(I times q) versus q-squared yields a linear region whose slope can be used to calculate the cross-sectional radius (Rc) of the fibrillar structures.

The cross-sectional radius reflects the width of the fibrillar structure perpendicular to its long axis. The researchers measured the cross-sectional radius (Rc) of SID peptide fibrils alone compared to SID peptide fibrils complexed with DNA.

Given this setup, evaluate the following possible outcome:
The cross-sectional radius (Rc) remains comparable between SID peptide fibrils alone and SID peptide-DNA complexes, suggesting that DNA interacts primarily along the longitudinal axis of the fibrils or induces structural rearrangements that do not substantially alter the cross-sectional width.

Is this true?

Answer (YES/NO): NO